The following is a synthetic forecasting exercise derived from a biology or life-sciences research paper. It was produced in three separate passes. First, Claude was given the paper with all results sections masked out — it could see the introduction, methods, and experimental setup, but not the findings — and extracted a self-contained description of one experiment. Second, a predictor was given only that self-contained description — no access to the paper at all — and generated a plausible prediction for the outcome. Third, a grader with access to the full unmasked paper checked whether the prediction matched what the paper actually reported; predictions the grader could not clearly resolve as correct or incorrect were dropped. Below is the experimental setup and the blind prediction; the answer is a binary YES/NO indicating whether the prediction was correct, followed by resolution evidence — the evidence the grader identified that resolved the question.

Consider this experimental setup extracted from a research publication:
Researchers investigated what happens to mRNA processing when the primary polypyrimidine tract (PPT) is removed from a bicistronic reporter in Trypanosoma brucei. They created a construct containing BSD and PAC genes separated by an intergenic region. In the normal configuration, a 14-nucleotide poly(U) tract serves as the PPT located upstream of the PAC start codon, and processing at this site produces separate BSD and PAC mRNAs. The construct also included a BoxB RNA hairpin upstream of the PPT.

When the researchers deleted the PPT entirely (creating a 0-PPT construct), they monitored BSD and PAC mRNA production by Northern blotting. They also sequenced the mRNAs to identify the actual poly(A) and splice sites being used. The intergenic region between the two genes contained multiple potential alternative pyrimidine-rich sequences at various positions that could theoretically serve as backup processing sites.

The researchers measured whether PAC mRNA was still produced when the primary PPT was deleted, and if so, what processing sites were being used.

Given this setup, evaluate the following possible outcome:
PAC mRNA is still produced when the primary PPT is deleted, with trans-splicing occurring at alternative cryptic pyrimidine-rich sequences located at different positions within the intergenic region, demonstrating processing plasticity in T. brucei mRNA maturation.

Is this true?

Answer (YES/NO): NO